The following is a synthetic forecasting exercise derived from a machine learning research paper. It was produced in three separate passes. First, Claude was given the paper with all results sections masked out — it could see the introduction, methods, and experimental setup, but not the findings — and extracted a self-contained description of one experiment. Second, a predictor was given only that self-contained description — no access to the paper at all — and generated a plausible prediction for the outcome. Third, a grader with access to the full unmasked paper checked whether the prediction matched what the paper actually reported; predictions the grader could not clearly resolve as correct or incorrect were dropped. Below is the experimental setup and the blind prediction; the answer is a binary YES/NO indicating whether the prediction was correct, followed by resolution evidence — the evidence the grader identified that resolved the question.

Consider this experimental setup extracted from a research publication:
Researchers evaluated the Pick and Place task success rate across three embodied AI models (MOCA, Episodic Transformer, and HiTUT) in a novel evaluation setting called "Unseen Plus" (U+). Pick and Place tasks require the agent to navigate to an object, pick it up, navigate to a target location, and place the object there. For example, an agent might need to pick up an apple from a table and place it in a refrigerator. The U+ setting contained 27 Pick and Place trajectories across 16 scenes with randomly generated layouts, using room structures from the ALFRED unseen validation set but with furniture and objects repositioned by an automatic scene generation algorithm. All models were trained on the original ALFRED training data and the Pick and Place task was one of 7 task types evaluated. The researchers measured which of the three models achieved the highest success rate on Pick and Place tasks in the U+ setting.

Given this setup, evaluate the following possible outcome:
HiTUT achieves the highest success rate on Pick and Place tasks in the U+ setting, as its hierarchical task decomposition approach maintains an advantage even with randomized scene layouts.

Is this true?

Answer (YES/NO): NO